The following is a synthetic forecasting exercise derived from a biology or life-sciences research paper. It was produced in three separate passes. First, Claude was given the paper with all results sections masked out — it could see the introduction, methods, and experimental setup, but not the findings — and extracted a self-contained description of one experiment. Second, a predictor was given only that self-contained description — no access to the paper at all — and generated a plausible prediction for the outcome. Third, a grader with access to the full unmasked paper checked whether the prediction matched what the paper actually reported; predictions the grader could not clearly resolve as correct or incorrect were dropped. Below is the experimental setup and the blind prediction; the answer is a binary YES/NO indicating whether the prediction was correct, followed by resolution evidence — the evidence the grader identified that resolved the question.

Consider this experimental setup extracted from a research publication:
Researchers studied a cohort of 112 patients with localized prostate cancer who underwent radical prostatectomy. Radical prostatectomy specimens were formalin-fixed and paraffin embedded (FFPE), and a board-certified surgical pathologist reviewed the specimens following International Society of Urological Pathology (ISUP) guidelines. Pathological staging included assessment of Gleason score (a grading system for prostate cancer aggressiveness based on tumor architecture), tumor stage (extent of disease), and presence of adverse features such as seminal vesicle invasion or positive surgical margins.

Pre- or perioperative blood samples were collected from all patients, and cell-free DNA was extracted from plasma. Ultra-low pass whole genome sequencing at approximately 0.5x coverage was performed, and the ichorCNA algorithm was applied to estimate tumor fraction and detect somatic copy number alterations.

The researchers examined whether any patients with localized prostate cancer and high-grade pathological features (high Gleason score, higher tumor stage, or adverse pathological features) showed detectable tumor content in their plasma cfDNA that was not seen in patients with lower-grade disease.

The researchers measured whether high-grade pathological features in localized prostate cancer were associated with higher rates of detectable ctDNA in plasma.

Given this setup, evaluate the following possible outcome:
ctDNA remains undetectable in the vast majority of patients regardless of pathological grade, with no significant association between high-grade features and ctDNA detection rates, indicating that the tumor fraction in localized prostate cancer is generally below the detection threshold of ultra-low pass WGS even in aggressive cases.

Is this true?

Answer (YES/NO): YES